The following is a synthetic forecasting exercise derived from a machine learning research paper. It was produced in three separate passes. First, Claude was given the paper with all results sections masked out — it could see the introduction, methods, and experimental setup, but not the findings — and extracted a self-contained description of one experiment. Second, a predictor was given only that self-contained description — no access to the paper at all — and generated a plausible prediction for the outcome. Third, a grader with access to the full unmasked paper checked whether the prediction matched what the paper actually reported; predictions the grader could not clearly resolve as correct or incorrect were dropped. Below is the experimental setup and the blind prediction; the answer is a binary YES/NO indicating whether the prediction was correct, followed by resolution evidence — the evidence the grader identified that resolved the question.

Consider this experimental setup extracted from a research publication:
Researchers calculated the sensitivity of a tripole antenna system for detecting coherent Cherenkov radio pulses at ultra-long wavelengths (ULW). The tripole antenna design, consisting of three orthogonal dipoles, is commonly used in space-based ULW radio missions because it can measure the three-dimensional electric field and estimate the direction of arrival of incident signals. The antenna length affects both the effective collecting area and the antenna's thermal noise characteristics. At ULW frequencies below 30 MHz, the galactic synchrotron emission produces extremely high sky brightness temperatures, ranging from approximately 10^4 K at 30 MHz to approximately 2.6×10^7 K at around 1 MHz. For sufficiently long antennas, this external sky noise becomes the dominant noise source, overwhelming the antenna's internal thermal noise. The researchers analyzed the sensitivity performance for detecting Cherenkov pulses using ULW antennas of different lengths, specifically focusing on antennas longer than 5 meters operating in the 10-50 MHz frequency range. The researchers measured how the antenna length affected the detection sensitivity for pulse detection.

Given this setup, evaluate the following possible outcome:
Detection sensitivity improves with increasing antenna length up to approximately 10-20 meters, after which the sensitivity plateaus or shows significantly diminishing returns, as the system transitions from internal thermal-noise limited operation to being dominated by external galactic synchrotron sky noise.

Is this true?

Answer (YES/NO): NO